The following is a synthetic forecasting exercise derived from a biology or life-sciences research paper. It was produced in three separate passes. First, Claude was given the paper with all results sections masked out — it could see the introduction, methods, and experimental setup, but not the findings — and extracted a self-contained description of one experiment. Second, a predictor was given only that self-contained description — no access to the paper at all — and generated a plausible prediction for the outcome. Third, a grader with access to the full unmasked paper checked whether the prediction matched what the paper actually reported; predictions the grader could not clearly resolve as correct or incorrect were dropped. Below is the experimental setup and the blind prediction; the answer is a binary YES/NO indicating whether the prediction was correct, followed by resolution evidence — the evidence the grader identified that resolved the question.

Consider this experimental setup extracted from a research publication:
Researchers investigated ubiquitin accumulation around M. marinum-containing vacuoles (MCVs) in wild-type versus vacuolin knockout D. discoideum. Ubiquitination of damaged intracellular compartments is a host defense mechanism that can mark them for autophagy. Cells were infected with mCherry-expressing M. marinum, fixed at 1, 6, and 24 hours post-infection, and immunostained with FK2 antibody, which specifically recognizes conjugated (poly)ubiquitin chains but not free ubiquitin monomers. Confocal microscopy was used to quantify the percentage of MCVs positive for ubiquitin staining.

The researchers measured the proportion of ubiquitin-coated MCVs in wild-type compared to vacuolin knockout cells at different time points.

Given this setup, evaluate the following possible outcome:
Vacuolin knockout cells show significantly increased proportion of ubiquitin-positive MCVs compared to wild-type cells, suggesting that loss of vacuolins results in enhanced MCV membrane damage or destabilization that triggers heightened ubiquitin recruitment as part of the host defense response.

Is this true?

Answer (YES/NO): NO